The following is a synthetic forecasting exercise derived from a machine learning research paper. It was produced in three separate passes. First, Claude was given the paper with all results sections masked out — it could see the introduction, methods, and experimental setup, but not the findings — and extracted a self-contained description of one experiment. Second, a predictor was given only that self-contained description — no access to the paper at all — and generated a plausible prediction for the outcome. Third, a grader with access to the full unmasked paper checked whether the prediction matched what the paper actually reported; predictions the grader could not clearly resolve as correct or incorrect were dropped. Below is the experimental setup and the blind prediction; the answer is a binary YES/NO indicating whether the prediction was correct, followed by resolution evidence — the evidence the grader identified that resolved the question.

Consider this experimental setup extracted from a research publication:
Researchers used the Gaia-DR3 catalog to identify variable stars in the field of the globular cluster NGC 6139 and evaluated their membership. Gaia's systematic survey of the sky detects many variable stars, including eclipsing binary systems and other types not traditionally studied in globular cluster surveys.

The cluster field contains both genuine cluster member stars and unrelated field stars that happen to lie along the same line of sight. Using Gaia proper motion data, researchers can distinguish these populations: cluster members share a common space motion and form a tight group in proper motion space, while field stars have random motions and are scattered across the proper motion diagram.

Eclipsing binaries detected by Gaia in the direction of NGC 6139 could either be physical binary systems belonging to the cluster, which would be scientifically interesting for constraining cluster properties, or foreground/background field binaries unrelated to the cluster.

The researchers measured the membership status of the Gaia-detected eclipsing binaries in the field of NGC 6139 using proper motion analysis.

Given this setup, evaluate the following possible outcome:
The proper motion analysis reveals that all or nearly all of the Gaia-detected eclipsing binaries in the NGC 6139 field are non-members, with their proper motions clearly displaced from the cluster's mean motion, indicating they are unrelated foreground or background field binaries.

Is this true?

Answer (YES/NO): YES